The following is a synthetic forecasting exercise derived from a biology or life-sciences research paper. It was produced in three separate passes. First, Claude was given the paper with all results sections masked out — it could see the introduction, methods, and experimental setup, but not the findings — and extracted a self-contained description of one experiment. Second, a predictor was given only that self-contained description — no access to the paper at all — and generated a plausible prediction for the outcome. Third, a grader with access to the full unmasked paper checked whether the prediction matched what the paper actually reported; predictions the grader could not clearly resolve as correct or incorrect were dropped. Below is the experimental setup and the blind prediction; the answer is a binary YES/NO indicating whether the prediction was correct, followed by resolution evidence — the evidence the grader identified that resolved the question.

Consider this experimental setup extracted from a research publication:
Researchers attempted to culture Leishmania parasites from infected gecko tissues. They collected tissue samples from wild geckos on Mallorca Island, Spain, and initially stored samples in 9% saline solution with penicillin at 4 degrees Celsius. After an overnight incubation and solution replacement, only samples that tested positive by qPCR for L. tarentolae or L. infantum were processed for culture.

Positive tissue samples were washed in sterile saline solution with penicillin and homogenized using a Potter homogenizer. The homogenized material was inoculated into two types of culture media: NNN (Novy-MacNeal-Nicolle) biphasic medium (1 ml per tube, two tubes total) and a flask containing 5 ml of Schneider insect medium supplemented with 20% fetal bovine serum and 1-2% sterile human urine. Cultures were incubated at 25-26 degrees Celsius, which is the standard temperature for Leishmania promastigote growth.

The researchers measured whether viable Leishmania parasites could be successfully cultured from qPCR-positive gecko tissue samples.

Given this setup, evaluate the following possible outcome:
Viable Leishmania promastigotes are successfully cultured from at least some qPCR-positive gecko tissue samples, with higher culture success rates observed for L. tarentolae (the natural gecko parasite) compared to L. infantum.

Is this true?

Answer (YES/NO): NO